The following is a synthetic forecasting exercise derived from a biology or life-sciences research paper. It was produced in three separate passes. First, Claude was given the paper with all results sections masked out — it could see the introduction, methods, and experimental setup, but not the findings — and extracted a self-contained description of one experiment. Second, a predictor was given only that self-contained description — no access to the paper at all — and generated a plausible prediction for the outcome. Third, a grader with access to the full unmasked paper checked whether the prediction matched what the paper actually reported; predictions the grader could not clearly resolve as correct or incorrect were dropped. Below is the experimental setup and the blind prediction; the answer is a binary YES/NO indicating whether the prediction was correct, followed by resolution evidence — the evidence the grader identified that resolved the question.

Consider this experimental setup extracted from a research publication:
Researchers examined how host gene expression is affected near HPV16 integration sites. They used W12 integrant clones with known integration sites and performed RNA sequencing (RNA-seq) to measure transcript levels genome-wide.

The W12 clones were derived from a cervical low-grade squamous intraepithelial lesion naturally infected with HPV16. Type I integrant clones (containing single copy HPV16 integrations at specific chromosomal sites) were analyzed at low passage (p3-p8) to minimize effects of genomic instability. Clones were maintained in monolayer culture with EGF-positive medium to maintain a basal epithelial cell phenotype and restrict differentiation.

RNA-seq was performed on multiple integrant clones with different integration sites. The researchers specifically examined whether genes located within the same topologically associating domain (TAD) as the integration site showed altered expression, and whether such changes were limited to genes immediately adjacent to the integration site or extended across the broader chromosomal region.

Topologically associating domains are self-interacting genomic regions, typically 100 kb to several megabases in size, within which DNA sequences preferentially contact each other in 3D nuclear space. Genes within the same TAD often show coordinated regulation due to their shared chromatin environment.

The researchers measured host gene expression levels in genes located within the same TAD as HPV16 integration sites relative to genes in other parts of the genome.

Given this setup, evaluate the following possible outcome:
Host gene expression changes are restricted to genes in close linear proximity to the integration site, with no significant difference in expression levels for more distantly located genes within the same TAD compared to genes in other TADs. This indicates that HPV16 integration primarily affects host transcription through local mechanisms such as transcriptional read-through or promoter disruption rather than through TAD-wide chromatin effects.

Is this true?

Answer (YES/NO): NO